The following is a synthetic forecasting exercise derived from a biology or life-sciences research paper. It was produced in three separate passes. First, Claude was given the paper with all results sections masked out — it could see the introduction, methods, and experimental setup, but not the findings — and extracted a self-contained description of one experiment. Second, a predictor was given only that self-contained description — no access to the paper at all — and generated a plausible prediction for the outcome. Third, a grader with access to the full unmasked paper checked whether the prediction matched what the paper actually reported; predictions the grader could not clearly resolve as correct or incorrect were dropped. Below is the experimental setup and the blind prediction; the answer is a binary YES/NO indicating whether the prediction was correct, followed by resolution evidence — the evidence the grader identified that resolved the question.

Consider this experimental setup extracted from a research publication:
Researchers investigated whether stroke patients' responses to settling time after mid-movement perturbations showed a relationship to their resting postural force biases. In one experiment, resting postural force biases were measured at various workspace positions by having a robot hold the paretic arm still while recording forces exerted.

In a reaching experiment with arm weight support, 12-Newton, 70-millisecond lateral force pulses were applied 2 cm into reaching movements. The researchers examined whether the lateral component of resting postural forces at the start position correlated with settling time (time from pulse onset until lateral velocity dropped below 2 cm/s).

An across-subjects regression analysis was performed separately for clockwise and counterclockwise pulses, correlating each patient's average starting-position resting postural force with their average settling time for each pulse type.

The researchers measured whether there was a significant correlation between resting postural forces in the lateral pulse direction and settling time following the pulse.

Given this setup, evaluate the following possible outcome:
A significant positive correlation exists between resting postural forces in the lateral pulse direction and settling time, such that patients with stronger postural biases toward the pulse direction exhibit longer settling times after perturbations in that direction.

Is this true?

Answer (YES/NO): NO